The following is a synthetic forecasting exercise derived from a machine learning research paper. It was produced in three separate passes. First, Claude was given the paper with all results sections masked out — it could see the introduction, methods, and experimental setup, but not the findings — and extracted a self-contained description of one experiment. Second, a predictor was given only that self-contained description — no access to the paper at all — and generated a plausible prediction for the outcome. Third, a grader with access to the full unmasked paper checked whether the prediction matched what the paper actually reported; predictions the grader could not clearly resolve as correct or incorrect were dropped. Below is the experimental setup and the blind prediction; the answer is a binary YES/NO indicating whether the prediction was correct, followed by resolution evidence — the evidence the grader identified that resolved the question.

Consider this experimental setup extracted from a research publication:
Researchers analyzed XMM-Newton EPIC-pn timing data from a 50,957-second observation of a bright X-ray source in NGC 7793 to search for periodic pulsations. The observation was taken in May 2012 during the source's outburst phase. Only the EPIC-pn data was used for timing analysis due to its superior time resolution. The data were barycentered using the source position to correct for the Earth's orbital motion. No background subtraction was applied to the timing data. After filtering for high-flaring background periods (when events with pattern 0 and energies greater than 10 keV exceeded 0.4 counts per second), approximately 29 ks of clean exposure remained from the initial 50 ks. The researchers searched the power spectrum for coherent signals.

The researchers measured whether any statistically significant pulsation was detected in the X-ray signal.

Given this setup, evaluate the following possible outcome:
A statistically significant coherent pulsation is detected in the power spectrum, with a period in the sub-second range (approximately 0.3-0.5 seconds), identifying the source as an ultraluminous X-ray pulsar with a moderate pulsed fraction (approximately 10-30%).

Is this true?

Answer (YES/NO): NO